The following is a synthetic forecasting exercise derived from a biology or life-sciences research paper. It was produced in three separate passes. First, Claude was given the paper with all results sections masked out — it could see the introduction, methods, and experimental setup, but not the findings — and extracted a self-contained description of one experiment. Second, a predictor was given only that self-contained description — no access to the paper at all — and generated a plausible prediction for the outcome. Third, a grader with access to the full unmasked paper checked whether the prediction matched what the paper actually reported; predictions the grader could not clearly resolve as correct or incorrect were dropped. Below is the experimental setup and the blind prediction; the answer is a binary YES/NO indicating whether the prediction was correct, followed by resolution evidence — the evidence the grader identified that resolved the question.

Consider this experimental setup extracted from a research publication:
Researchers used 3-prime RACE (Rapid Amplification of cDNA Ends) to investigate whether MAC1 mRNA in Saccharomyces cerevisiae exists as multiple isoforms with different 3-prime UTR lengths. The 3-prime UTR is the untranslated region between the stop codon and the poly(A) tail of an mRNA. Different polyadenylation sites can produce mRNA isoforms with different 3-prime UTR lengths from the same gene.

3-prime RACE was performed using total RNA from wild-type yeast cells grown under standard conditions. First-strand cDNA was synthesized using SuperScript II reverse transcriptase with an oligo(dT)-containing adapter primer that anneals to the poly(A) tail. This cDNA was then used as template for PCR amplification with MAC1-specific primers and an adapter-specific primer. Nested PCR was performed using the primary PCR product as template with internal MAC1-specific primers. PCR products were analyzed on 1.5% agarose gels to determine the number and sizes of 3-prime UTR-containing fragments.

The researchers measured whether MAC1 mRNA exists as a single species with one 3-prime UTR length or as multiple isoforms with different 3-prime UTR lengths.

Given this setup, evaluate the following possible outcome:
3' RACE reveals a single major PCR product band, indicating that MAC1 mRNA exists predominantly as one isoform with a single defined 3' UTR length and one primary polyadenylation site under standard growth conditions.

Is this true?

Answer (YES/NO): NO